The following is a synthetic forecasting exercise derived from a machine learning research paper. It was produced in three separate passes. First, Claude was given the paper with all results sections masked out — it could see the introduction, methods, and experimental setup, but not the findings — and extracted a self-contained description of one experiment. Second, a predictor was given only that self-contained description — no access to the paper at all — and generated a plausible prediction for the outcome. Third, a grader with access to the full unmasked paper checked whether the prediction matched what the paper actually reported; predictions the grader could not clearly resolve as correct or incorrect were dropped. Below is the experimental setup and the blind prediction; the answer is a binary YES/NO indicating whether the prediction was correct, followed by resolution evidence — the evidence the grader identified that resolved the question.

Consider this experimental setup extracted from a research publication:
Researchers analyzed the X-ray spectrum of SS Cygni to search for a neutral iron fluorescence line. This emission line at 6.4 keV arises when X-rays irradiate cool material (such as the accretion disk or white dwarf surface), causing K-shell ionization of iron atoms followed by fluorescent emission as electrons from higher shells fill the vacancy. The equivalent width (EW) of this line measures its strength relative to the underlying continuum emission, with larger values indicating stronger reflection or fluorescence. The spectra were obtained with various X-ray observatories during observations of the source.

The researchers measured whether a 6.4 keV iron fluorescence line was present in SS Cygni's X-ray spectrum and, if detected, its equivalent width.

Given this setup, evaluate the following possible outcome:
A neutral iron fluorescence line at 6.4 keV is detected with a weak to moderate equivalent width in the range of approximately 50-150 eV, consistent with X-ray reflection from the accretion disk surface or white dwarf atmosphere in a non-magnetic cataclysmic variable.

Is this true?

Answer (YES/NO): YES